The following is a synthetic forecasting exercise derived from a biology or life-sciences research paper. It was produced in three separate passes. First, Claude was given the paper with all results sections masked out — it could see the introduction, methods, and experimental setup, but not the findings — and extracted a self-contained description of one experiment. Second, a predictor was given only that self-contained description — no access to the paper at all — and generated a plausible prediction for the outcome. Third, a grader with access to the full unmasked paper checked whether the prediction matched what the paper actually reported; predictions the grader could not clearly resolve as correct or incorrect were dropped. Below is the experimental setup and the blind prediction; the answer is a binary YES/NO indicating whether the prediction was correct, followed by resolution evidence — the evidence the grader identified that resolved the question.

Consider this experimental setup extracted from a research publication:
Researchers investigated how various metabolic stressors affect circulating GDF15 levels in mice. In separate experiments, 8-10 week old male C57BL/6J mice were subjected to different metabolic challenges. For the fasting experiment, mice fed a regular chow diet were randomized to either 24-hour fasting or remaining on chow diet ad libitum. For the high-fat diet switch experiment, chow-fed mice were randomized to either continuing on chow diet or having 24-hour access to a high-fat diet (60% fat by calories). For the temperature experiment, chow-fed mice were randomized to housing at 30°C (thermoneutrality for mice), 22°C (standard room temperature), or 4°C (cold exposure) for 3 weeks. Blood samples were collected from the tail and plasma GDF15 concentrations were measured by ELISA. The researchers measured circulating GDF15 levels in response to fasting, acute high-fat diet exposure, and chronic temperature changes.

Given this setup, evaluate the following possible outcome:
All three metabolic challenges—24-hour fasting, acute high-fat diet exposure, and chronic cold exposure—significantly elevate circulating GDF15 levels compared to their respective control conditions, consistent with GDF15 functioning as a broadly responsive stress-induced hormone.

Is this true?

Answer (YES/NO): NO